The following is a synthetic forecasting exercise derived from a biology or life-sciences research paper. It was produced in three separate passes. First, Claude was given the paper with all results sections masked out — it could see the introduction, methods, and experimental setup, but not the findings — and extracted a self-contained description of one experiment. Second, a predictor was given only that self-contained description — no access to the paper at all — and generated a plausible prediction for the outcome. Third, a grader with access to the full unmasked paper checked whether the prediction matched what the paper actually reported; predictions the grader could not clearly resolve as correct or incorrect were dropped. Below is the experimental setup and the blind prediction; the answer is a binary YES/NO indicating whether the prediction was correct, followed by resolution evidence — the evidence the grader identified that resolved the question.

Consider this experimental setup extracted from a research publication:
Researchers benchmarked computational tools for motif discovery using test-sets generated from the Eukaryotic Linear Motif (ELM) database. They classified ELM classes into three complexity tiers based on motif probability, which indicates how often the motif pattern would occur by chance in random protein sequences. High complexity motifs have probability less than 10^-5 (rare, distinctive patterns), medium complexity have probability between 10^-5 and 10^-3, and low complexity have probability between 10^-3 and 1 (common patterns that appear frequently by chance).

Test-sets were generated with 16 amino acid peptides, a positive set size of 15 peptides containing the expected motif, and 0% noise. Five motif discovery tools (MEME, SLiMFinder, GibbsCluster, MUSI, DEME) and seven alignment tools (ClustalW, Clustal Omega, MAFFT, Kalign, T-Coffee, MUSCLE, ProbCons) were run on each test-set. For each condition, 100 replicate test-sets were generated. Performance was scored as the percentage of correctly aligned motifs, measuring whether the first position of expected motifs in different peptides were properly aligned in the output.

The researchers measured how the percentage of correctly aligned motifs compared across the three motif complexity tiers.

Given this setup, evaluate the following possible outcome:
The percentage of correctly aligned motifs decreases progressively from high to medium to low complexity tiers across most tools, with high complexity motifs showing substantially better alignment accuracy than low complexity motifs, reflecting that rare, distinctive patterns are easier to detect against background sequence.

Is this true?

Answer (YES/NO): YES